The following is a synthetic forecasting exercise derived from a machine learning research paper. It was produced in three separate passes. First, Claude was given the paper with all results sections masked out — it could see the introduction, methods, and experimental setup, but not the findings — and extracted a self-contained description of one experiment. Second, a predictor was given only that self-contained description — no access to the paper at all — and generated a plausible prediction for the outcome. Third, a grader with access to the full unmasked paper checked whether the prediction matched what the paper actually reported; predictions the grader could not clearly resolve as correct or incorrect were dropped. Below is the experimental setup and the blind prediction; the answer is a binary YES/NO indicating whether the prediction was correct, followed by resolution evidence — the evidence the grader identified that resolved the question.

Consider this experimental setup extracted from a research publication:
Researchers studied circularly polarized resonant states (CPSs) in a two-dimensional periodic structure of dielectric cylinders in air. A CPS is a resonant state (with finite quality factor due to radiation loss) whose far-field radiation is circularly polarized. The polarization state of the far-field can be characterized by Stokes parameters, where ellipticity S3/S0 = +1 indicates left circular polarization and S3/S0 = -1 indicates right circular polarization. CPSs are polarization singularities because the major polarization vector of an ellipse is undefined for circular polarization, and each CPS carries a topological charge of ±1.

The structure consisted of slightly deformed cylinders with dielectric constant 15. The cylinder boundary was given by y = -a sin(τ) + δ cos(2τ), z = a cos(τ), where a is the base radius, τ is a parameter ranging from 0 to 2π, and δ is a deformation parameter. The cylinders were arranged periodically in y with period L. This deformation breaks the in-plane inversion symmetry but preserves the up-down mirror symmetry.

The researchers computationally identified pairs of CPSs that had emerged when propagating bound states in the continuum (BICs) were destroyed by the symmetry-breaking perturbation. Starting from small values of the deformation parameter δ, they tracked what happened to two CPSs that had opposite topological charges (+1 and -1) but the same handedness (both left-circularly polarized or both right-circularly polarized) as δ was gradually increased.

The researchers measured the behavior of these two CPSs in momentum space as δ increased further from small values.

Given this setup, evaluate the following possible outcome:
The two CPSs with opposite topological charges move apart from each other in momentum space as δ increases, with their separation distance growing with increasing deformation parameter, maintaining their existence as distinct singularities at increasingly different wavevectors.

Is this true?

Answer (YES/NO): NO